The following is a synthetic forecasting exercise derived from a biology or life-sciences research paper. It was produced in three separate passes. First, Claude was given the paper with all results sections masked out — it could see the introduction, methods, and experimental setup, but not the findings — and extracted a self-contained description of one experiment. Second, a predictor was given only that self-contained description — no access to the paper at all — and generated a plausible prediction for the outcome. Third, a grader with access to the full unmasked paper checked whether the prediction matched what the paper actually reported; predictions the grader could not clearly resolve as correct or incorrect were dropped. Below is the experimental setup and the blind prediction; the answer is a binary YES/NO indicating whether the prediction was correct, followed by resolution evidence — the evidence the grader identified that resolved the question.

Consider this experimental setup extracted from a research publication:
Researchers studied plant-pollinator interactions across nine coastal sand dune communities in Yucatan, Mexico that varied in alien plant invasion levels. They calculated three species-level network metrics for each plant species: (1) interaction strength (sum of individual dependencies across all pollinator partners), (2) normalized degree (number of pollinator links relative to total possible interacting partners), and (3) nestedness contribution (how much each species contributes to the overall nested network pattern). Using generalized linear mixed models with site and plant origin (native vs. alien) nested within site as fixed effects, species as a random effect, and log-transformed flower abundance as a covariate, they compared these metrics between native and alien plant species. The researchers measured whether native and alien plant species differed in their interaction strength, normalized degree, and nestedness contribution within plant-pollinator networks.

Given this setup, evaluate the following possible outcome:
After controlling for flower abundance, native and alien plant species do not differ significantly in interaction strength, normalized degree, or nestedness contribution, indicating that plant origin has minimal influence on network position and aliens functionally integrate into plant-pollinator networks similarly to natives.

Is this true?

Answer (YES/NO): NO